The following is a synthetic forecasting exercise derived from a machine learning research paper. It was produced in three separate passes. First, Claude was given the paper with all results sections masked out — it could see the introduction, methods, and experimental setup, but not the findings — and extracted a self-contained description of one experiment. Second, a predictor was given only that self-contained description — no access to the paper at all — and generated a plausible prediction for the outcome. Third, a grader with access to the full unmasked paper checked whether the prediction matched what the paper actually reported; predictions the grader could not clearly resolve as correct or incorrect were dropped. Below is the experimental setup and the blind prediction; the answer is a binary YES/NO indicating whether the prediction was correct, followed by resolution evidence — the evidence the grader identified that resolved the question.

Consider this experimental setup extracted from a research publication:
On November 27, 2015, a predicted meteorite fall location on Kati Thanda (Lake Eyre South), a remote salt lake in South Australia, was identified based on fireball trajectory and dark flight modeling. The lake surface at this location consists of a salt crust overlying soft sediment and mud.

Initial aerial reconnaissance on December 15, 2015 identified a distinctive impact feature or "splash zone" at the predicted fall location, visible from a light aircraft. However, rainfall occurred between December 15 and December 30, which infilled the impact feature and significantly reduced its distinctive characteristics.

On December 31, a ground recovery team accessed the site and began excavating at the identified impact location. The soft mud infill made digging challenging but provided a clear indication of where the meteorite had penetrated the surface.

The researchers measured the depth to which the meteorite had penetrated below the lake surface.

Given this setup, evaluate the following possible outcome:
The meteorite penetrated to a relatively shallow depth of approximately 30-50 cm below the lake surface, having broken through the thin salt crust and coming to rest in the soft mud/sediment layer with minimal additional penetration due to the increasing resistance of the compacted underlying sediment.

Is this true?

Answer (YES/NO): YES